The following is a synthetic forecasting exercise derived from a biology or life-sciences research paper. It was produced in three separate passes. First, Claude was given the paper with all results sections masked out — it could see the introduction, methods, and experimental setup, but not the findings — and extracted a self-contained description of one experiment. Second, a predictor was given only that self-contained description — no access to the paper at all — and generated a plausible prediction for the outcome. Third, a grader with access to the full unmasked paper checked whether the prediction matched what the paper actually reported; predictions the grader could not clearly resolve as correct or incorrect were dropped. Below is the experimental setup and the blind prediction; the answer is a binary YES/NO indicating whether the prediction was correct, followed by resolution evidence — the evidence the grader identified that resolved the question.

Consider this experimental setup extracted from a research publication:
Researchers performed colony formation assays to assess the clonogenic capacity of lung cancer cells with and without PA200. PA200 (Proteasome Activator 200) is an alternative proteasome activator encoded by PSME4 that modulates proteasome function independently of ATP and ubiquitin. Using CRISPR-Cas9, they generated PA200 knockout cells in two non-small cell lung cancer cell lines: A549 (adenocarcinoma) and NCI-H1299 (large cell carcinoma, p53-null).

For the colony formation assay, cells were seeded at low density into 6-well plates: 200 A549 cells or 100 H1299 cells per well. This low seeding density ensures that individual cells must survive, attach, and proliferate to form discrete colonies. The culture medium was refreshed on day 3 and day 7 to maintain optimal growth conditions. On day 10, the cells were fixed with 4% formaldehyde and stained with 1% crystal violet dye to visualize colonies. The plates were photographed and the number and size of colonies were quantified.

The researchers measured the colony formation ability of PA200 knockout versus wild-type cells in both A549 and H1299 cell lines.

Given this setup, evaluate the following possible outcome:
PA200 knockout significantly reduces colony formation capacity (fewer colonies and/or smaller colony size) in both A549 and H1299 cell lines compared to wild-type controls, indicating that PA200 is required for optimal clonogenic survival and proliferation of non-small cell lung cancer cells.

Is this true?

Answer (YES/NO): NO